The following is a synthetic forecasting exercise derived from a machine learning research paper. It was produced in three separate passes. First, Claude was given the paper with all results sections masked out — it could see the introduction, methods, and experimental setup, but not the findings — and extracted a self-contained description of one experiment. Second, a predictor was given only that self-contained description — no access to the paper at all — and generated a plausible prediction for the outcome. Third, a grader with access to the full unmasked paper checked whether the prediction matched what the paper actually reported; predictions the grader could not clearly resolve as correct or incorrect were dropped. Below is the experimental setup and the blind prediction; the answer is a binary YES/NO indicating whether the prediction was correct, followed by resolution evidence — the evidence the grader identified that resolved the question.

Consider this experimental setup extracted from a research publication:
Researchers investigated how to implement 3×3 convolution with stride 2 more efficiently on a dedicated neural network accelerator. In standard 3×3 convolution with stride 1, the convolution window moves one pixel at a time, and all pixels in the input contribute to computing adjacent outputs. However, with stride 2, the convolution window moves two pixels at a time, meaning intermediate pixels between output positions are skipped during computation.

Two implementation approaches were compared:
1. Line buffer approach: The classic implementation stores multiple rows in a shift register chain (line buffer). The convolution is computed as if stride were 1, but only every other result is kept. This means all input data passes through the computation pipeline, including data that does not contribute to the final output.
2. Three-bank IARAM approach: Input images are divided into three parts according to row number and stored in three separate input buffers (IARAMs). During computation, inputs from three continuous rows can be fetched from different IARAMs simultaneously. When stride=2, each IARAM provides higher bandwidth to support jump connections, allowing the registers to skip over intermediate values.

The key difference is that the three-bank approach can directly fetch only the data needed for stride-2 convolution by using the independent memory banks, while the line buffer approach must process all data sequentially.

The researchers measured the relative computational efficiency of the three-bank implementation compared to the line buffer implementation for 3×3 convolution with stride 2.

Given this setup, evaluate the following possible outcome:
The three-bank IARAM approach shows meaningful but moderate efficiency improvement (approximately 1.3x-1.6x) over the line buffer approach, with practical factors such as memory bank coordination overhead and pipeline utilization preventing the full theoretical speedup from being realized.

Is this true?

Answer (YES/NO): NO